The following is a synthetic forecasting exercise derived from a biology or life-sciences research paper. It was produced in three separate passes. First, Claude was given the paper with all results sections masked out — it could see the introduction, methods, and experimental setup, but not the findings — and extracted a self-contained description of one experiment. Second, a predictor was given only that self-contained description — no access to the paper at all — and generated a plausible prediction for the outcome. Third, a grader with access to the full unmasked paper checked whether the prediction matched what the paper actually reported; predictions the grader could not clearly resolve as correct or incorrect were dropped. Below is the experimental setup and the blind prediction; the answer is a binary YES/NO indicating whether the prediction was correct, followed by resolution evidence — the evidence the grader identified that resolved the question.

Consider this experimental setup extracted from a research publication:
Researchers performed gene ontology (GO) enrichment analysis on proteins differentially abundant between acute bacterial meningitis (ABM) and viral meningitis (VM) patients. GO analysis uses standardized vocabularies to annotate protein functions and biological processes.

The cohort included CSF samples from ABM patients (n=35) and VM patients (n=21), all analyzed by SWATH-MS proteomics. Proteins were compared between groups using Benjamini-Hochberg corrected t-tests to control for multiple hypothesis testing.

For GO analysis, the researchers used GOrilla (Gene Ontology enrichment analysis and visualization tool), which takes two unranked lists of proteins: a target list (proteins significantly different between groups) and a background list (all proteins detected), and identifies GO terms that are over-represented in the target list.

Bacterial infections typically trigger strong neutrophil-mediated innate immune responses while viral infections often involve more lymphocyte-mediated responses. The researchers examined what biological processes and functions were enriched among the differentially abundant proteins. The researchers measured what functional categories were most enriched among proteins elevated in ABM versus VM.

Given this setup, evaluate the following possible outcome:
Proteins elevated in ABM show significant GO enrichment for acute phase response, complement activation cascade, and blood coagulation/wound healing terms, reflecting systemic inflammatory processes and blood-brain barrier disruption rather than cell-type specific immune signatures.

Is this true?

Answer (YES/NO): NO